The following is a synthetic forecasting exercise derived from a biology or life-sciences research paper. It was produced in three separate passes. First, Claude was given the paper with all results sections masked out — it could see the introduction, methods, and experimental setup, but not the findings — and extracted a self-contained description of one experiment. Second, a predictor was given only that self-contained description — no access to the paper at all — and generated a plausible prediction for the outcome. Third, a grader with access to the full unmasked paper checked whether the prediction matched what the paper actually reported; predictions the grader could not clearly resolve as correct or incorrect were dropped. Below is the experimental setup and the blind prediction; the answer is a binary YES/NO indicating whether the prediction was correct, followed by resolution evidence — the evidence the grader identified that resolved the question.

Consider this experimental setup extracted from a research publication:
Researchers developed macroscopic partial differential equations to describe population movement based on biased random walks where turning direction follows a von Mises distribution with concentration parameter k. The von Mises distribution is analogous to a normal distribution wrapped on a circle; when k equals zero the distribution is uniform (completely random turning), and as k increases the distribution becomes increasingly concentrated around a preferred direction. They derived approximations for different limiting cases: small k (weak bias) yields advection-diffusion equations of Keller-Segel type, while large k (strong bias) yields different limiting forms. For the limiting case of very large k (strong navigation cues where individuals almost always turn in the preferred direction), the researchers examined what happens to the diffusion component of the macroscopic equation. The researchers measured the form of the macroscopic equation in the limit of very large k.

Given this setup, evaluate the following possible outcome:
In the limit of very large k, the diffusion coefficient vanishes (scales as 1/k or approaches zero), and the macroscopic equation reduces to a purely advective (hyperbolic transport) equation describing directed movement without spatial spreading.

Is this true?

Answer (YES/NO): YES